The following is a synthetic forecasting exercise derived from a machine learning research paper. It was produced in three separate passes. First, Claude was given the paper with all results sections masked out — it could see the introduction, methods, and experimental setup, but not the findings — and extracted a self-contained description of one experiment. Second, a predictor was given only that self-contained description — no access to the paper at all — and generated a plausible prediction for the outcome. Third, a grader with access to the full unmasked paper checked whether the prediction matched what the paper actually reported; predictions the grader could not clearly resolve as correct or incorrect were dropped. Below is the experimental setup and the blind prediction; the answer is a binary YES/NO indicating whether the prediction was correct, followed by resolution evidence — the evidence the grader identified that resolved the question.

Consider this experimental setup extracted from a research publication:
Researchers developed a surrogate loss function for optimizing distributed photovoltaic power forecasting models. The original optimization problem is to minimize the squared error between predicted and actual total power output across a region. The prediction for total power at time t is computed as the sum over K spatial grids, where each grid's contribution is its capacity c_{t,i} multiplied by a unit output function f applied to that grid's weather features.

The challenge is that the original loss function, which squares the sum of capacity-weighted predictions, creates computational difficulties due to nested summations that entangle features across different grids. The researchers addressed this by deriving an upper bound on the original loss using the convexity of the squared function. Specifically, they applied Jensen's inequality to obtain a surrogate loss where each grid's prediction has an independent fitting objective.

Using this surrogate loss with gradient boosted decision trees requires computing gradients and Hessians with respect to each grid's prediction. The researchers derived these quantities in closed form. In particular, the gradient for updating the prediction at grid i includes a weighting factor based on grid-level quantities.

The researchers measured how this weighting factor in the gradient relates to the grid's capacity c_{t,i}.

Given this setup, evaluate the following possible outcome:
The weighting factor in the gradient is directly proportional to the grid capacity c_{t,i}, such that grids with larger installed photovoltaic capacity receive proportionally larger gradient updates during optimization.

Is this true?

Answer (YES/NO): YES